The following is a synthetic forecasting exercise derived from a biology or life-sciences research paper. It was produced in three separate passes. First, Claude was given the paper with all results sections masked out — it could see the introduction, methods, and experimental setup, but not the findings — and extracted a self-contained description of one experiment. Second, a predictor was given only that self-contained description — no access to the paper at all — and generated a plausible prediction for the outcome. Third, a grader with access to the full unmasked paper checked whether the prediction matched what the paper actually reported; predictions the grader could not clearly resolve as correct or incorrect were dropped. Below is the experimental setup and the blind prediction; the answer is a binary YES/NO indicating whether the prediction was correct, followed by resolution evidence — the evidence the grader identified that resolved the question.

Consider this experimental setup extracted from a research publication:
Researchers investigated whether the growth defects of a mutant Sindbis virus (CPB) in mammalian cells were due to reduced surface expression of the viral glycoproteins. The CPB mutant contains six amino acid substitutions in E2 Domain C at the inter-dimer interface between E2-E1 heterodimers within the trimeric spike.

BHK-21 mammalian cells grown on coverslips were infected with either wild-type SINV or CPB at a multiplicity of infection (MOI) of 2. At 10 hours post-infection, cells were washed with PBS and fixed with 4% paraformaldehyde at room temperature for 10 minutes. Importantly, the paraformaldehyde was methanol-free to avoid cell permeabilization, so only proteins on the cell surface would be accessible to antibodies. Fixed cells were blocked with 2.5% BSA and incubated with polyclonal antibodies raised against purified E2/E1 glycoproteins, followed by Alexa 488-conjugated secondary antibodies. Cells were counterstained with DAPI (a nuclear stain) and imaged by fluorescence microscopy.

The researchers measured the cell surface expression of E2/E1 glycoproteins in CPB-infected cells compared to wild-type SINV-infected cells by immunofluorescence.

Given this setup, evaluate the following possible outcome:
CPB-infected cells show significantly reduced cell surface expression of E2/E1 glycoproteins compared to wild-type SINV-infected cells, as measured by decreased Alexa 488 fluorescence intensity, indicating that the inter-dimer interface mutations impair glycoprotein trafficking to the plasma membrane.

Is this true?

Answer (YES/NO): NO